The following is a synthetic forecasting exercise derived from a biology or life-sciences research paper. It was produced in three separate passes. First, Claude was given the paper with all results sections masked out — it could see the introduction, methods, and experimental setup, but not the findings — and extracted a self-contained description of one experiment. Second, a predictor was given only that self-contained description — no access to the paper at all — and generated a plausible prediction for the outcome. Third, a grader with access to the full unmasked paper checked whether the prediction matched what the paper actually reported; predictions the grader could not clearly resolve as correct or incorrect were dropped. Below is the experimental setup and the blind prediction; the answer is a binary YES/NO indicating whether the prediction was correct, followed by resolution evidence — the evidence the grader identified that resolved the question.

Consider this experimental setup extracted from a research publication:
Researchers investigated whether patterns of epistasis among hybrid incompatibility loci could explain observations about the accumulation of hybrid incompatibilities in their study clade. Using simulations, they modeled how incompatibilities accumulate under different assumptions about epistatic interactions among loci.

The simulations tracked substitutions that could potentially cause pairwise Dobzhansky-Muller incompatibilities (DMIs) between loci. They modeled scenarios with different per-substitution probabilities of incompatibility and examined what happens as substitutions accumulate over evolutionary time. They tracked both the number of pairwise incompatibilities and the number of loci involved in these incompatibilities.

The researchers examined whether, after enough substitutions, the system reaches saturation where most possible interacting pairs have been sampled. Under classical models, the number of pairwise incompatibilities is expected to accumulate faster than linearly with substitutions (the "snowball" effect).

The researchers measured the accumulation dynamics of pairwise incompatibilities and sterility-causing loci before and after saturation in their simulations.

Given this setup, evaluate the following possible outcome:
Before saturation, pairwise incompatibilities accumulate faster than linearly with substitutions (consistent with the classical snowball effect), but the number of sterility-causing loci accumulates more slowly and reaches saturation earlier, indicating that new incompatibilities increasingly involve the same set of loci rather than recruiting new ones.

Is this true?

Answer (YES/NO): NO